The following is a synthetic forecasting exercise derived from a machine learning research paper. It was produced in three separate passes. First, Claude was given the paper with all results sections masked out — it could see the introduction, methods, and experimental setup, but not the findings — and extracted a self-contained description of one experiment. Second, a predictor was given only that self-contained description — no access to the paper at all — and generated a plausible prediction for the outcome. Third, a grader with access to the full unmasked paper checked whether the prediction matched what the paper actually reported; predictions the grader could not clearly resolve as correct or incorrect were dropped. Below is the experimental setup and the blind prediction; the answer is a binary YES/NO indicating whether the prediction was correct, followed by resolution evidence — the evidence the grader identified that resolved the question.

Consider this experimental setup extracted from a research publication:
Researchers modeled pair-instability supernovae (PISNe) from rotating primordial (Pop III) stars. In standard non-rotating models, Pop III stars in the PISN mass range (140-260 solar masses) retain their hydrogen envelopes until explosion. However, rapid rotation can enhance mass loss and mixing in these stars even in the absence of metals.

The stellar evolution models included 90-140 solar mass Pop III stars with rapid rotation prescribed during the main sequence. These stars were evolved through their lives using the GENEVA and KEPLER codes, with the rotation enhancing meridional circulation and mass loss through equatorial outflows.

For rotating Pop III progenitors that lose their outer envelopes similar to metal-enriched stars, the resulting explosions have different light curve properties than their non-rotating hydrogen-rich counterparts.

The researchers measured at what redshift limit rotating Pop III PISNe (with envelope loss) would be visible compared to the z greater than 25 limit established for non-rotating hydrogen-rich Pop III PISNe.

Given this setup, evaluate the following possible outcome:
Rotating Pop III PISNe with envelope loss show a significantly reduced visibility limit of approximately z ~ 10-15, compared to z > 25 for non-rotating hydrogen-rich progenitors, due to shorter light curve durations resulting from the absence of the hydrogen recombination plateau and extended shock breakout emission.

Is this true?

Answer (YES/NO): NO